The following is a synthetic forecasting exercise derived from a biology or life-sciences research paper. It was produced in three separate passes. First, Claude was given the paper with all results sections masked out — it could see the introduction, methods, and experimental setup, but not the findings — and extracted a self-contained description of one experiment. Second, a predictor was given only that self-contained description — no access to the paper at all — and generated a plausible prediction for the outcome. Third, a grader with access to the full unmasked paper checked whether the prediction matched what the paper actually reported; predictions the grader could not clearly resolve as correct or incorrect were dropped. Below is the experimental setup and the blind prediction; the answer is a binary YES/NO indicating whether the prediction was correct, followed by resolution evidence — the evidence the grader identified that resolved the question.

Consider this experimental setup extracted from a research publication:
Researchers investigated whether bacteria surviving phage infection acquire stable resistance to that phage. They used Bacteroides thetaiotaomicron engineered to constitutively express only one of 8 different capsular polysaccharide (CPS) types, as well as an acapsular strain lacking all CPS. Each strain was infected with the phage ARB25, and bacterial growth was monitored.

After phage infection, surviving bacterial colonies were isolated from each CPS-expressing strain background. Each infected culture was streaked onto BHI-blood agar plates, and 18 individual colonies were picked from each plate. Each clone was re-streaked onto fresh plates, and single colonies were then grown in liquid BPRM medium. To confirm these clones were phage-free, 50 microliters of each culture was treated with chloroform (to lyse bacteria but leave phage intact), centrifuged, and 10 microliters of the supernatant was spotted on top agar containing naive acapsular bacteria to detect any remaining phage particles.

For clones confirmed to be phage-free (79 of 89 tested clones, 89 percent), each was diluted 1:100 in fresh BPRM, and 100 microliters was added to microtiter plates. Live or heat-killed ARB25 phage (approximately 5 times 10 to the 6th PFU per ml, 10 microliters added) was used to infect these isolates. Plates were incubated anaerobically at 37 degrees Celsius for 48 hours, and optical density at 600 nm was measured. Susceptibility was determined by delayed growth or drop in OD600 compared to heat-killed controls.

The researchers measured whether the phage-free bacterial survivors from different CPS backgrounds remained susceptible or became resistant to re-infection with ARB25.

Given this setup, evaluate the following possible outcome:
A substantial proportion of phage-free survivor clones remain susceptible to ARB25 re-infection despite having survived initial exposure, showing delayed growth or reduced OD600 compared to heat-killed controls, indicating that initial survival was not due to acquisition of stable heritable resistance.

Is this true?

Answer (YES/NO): YES